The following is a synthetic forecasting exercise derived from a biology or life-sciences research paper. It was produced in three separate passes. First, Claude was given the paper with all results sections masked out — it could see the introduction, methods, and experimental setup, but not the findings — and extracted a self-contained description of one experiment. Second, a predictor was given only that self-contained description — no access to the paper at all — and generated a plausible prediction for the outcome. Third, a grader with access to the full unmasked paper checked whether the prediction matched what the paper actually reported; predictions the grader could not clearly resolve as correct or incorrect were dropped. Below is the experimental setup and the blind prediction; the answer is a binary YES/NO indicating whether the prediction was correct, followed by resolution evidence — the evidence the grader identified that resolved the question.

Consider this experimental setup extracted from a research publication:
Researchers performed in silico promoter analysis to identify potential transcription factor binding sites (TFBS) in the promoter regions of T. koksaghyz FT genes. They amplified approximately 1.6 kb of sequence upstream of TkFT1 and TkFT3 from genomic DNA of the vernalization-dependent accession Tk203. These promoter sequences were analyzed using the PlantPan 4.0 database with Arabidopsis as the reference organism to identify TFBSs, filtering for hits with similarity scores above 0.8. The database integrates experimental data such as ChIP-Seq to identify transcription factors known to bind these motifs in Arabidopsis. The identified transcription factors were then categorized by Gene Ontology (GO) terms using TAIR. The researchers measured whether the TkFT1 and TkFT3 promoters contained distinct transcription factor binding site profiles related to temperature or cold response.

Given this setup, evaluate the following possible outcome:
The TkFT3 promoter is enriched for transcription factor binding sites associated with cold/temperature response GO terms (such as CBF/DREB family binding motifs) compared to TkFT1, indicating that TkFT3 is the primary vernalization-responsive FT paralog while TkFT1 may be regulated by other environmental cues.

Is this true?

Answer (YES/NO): NO